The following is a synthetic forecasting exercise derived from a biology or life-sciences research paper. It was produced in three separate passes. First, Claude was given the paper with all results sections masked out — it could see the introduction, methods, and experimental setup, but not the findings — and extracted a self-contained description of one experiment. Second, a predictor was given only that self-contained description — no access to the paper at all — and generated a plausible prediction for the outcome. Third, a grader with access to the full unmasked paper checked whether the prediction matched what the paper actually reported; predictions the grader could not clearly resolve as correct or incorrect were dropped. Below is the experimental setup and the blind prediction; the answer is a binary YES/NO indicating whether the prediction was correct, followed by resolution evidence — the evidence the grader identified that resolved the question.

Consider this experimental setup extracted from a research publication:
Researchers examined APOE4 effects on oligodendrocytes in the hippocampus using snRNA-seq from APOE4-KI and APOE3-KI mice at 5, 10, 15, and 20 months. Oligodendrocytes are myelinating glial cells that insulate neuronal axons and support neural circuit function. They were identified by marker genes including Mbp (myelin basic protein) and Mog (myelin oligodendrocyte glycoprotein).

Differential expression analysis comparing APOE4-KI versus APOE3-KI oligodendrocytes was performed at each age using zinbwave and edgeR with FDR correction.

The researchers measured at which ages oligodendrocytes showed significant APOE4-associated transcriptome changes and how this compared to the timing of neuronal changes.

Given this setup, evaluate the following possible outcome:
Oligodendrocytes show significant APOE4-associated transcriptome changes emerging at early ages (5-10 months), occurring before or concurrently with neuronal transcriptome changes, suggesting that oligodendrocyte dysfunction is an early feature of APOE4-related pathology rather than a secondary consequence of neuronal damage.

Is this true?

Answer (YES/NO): NO